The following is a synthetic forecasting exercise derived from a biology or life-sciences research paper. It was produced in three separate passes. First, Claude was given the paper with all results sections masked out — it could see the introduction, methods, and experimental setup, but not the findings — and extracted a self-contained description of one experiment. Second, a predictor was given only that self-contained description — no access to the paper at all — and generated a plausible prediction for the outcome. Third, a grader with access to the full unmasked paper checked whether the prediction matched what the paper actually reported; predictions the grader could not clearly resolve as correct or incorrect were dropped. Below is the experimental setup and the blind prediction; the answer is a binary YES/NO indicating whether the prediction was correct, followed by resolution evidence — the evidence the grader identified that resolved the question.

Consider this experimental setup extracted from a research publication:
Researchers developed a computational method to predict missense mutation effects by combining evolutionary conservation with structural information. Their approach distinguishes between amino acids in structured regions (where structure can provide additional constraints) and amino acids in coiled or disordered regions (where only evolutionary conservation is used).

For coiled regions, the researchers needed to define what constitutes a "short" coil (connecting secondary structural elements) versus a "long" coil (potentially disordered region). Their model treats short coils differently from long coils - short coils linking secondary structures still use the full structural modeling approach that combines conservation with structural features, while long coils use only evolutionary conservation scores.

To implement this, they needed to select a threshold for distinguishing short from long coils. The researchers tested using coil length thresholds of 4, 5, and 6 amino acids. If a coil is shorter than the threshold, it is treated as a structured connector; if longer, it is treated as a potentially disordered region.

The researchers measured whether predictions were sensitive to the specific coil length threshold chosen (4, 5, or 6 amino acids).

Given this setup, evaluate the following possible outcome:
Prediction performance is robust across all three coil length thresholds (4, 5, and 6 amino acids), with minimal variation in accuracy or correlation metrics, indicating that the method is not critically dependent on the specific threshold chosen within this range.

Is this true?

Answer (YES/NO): YES